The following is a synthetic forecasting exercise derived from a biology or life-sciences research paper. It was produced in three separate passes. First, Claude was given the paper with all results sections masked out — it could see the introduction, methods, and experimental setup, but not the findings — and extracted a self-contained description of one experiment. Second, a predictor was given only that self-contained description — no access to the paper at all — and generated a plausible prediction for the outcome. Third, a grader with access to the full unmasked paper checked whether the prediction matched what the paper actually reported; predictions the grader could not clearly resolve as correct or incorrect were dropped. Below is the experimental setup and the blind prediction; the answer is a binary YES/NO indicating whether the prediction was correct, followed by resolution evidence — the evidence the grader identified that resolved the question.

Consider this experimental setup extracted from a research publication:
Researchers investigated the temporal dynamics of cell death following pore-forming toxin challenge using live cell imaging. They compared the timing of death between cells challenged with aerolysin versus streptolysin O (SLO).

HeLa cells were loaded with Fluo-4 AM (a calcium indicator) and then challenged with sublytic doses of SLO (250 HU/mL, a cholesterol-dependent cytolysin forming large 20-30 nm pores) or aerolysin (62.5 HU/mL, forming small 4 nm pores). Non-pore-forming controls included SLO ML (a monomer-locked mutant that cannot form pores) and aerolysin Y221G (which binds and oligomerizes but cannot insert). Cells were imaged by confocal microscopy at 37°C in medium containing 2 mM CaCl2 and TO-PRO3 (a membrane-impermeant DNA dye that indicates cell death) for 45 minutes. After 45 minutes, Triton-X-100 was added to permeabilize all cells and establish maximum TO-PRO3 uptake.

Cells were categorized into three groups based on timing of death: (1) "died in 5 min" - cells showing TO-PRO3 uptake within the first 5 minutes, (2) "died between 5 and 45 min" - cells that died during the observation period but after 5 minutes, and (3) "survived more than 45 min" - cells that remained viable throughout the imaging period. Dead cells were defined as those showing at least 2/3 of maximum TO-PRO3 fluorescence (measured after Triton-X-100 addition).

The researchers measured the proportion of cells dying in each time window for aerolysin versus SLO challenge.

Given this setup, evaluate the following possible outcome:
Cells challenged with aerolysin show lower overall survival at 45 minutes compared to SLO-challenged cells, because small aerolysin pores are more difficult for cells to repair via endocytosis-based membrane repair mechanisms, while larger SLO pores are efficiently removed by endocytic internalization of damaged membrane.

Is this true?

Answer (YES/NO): NO